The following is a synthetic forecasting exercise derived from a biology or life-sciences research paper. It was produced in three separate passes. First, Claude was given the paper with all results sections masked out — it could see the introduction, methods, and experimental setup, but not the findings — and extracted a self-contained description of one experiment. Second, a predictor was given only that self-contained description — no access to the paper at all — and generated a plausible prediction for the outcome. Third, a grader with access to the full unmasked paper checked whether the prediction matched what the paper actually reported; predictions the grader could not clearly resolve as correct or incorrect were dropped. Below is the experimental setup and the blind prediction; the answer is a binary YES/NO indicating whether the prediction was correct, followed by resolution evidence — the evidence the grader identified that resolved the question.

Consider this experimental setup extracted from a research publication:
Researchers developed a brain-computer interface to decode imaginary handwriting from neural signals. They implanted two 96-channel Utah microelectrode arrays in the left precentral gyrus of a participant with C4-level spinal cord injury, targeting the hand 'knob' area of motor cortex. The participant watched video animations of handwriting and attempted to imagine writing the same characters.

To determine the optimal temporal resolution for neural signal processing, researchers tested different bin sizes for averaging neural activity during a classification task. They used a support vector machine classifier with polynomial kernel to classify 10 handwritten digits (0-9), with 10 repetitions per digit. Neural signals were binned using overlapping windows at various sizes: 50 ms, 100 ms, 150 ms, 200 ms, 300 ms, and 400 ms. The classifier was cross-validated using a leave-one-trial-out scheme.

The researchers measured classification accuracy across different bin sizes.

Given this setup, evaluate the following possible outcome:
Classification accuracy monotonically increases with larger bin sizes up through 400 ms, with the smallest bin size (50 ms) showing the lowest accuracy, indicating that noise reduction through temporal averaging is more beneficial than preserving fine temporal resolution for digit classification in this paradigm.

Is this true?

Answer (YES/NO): NO